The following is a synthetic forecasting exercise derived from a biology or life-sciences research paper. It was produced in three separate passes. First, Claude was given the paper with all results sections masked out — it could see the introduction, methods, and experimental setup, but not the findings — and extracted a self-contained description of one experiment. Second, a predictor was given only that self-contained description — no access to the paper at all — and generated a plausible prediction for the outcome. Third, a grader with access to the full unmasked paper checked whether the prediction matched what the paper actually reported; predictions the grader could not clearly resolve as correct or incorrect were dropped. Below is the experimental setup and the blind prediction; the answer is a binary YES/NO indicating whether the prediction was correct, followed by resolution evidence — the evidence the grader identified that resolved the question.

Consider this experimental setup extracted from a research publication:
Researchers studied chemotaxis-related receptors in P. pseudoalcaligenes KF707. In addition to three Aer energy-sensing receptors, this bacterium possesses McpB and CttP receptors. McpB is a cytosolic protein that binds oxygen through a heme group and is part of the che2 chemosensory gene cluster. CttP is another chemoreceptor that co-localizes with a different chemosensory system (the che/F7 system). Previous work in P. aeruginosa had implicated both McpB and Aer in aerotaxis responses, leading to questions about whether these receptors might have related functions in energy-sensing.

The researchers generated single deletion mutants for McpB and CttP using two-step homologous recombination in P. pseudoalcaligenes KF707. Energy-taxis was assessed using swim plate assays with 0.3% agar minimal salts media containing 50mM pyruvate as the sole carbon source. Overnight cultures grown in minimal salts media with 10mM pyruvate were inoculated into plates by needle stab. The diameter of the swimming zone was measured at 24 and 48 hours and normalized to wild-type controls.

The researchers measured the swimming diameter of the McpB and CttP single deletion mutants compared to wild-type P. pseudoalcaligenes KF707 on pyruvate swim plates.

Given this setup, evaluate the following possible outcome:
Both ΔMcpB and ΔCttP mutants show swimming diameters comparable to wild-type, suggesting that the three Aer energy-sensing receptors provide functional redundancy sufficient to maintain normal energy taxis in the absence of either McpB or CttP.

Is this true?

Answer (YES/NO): YES